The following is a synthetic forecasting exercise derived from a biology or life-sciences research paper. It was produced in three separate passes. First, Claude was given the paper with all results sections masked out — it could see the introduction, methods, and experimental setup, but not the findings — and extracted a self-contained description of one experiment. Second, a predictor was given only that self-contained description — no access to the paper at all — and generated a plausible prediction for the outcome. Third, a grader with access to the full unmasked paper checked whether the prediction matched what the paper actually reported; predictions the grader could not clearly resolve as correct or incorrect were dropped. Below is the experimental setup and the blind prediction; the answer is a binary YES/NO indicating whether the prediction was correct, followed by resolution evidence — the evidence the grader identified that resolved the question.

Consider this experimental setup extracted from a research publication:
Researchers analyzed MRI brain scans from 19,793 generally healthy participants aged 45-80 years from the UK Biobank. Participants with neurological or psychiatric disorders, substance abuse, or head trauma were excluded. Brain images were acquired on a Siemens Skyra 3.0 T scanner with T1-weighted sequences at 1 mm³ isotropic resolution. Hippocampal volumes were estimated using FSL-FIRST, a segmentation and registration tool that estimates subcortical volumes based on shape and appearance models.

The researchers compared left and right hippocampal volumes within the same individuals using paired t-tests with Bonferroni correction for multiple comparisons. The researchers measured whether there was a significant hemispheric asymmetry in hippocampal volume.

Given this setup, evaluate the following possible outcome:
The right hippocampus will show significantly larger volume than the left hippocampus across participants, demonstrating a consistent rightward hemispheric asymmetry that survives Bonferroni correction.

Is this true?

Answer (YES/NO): YES